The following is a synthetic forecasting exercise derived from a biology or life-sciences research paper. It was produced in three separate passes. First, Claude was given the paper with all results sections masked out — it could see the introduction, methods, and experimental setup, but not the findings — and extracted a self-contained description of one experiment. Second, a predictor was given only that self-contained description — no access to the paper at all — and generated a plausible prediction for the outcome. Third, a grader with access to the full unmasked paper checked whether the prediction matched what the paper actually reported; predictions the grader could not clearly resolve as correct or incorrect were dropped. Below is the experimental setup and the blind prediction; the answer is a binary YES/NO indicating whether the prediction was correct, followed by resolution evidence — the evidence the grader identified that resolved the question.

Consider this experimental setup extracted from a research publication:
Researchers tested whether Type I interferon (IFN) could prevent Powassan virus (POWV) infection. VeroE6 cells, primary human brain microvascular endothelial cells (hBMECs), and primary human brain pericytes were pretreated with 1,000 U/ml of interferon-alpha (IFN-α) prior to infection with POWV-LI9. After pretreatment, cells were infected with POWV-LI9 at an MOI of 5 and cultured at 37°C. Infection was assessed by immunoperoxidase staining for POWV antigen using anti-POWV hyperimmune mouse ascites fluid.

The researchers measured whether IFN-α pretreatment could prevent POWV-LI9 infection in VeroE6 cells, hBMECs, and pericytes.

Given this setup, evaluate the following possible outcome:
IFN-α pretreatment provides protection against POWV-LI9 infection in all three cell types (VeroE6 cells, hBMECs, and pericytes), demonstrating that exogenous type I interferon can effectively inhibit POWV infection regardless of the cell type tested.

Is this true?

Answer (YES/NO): YES